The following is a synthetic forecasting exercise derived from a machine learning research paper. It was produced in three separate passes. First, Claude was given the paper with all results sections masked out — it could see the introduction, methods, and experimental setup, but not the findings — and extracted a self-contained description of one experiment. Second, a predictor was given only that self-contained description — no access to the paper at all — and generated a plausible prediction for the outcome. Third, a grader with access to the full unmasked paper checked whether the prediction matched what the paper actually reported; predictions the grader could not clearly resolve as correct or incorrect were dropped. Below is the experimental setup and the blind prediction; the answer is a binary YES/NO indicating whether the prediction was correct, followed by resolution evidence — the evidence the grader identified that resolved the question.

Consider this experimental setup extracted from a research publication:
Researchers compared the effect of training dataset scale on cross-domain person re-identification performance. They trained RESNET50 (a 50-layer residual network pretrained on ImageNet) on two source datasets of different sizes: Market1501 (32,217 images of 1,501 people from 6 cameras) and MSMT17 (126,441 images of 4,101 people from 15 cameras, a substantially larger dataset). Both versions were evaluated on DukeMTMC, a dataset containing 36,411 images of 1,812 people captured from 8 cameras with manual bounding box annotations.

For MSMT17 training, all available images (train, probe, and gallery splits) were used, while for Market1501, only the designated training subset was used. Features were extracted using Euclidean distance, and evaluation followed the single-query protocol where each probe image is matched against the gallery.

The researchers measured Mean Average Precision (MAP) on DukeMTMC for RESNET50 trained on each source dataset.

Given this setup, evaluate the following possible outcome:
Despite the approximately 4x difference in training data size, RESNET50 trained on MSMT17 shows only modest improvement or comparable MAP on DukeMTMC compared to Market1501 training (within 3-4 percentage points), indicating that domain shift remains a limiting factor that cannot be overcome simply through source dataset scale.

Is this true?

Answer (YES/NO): NO